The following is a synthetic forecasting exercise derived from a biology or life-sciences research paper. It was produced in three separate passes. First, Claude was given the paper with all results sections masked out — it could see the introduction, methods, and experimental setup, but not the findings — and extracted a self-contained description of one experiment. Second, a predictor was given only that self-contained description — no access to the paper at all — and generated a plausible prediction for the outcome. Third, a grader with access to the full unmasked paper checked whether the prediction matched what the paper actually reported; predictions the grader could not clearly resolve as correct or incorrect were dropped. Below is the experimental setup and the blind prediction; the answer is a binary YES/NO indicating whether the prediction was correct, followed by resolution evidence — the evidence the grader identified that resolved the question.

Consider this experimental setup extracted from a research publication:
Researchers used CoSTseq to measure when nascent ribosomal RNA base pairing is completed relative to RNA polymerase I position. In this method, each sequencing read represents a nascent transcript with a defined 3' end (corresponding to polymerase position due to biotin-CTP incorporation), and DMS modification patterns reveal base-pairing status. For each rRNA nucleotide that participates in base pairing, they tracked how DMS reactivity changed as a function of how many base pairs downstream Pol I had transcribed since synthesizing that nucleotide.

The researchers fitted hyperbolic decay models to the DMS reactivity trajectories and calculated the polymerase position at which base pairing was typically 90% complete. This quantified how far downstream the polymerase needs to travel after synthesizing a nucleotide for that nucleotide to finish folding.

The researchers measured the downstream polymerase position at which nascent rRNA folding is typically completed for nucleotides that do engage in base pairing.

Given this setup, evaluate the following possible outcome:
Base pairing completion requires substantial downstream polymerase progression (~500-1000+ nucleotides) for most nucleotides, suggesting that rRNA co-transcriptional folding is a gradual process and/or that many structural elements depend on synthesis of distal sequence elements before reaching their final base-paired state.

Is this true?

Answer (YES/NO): NO